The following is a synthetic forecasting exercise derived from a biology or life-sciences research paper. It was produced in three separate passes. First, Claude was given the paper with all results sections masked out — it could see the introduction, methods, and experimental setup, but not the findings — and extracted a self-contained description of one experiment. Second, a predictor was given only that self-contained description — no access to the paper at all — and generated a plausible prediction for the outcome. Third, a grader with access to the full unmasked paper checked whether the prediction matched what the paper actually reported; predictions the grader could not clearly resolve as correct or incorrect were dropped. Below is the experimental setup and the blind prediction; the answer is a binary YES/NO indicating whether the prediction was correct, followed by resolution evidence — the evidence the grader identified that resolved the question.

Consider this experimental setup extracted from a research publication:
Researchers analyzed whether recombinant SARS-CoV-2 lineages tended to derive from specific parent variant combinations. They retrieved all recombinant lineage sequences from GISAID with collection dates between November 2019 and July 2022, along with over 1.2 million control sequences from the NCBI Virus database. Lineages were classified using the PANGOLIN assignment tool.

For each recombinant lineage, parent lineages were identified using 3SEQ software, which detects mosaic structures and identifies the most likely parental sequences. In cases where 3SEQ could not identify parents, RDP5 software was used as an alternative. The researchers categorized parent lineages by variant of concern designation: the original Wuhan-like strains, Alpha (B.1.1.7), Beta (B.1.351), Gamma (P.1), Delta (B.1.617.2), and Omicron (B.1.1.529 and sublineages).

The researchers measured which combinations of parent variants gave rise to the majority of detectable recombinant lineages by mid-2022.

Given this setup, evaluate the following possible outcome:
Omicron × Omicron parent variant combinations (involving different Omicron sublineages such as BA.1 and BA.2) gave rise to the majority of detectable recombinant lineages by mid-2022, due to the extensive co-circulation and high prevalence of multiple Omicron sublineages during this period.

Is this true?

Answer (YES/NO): YES